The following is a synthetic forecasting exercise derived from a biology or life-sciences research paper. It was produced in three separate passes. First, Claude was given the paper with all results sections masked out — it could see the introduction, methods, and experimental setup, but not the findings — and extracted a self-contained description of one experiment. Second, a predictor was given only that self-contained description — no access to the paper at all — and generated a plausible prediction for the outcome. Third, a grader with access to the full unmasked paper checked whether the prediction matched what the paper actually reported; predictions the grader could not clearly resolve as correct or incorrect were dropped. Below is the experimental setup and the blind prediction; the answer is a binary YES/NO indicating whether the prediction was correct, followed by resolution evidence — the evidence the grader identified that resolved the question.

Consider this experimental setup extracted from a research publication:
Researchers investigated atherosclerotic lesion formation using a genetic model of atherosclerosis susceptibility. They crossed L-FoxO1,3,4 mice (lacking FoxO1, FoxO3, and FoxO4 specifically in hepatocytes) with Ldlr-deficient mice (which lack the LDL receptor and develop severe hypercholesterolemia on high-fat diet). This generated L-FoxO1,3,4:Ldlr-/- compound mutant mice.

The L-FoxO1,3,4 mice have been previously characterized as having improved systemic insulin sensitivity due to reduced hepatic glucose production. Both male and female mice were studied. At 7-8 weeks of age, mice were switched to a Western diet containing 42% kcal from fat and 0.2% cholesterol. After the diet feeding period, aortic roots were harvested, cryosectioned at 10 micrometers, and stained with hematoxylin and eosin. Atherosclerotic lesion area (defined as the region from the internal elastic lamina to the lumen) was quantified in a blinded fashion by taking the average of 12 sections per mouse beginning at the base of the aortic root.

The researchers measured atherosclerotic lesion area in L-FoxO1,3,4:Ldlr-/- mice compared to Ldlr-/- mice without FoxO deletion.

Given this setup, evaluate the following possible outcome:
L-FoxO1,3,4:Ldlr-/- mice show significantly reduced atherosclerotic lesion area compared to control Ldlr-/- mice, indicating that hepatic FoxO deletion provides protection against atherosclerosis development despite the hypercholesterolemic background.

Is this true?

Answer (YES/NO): NO